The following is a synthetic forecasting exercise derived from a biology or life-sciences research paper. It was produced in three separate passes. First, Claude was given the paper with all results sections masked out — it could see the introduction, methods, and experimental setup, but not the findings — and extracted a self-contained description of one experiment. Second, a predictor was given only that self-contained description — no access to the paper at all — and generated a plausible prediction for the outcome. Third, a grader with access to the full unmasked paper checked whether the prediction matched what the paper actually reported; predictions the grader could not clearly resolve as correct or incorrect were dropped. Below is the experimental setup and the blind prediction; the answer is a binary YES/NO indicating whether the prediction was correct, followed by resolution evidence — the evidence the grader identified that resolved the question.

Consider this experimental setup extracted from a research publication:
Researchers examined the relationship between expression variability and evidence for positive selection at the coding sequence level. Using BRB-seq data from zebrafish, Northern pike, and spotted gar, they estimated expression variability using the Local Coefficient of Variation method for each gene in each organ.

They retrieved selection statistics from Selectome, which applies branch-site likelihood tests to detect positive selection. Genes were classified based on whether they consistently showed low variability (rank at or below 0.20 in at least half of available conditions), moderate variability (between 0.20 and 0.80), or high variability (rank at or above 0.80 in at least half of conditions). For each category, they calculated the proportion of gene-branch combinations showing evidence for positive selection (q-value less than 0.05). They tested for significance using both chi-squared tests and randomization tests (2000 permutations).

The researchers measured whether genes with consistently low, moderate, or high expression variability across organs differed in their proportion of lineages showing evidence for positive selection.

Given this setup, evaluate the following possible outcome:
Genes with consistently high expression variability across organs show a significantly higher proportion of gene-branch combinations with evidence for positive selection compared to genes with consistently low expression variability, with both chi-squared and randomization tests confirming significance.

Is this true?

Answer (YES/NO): NO